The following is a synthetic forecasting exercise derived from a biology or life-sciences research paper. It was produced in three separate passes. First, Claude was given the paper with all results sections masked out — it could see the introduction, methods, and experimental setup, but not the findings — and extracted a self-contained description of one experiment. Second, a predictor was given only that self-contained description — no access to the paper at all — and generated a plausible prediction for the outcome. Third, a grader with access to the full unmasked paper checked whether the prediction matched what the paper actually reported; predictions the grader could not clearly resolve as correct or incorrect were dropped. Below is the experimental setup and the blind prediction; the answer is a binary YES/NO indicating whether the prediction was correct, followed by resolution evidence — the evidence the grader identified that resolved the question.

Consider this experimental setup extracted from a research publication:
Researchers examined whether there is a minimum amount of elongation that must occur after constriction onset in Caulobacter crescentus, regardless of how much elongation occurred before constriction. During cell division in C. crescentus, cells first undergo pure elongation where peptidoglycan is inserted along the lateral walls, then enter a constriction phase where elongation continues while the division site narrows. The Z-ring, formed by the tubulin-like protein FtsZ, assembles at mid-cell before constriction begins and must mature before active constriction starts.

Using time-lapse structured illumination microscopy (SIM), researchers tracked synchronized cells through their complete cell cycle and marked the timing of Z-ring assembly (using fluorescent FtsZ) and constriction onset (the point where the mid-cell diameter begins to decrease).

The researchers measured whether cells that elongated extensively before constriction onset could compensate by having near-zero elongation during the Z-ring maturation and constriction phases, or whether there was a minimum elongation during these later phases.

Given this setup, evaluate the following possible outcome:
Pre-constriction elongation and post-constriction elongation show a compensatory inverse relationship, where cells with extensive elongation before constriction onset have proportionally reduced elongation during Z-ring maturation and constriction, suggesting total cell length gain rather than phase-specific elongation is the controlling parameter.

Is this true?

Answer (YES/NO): NO